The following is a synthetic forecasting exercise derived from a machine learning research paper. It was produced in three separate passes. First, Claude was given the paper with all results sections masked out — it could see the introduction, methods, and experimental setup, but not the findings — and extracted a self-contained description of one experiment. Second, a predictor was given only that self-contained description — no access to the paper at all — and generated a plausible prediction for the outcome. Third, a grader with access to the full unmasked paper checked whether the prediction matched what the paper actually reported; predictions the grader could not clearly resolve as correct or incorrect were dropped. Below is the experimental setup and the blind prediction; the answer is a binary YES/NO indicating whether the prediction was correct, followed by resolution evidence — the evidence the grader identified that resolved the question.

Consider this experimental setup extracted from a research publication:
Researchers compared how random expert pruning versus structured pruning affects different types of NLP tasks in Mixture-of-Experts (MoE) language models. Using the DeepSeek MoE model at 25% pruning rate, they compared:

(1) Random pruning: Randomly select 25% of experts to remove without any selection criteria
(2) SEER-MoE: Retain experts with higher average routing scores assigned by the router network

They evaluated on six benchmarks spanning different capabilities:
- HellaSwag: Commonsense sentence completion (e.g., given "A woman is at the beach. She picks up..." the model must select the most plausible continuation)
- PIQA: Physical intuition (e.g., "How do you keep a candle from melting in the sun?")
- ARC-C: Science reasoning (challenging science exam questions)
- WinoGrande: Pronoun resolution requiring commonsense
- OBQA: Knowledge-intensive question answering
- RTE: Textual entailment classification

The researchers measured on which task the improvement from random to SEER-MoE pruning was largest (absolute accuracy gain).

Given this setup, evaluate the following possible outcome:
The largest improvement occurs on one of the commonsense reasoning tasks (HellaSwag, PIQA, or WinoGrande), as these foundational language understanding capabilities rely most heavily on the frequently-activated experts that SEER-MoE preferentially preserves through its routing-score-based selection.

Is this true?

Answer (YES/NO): YES